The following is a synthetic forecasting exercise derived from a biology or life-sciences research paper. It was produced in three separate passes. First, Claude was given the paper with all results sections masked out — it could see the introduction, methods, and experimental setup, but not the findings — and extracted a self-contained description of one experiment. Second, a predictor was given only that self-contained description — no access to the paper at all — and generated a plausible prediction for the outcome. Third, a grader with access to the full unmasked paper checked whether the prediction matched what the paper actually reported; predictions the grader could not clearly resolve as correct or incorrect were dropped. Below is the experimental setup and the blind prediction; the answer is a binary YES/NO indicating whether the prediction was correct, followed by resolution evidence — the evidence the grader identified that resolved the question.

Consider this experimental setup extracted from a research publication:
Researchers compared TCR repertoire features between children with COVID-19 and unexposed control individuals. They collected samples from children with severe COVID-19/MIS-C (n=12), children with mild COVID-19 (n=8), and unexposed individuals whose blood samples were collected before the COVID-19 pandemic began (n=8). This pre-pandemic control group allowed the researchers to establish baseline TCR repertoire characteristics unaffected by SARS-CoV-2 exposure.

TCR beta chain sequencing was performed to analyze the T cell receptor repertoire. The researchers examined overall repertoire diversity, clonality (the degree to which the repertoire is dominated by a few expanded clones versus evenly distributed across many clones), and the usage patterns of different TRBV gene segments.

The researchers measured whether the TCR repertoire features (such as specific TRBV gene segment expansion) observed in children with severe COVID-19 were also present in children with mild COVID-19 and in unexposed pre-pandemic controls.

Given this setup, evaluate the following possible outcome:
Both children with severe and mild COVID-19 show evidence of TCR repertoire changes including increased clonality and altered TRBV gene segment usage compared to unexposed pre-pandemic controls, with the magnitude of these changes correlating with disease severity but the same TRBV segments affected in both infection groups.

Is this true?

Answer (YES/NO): NO